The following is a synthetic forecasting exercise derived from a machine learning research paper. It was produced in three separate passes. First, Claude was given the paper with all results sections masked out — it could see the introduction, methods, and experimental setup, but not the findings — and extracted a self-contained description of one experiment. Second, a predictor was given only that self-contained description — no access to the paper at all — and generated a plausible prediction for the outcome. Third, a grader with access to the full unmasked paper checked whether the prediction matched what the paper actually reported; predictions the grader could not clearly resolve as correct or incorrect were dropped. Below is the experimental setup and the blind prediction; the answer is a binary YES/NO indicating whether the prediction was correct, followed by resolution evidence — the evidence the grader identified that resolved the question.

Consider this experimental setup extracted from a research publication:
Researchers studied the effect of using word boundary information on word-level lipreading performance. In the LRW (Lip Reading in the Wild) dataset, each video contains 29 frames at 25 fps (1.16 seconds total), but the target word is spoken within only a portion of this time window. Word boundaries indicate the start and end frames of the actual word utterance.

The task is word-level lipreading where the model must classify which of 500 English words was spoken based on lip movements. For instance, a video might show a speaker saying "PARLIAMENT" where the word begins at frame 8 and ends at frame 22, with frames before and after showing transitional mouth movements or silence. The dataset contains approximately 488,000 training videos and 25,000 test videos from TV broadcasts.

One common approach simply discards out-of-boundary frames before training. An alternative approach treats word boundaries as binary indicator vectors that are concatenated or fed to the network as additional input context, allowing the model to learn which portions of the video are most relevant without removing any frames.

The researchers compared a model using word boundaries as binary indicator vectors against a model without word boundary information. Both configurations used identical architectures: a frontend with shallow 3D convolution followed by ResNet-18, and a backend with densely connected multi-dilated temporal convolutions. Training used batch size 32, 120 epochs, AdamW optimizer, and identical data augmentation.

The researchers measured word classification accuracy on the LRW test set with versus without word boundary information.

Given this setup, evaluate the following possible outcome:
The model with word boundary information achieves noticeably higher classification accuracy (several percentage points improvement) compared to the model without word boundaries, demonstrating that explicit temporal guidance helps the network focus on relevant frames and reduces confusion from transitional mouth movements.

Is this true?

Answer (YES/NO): NO